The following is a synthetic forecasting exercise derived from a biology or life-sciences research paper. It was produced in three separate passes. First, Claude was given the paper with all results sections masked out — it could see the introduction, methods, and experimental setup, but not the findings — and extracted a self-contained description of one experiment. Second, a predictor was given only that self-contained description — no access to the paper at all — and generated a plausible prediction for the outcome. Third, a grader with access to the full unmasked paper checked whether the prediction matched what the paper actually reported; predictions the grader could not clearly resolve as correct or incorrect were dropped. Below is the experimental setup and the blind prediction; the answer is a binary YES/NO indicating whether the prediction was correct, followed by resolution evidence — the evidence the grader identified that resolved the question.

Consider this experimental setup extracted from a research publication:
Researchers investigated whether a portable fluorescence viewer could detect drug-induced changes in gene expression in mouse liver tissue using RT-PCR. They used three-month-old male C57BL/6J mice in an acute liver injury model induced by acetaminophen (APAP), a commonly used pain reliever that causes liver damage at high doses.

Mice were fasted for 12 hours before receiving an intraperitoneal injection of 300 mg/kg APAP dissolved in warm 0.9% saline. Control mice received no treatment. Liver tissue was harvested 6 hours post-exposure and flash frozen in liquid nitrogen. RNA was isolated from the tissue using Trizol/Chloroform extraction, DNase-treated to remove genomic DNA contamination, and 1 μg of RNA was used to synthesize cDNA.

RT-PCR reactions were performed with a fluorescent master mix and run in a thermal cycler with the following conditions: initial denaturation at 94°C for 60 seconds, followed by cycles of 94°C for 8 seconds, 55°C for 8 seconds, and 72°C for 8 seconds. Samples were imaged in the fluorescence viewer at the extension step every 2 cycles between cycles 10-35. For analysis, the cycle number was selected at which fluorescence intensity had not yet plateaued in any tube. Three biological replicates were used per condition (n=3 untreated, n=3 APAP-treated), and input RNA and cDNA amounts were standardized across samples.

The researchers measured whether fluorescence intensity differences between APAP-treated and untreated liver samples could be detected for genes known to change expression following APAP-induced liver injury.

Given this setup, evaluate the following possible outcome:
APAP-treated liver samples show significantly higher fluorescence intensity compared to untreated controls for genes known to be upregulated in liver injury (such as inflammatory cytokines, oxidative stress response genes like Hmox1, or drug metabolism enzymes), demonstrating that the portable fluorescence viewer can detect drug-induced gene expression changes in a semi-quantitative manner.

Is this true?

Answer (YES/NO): YES